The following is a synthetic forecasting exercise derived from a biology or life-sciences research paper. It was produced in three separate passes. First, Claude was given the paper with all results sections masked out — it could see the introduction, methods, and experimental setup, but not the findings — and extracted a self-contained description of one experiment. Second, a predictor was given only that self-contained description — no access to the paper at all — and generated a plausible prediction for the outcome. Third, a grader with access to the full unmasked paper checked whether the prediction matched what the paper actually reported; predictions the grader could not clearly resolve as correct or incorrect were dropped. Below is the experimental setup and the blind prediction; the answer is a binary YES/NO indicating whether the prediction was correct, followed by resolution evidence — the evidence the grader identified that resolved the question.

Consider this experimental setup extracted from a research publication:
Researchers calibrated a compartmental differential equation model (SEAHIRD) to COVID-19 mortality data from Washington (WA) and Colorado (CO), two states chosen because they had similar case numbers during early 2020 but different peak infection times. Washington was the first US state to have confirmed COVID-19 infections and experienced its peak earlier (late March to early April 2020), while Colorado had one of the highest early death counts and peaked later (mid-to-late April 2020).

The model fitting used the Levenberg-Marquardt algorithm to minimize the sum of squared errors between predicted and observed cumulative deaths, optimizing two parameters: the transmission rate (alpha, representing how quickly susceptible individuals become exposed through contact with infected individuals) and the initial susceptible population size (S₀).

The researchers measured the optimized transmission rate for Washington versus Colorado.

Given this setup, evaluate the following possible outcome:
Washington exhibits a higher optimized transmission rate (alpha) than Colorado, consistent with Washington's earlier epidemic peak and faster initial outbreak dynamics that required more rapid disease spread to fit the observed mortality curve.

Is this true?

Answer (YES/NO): YES